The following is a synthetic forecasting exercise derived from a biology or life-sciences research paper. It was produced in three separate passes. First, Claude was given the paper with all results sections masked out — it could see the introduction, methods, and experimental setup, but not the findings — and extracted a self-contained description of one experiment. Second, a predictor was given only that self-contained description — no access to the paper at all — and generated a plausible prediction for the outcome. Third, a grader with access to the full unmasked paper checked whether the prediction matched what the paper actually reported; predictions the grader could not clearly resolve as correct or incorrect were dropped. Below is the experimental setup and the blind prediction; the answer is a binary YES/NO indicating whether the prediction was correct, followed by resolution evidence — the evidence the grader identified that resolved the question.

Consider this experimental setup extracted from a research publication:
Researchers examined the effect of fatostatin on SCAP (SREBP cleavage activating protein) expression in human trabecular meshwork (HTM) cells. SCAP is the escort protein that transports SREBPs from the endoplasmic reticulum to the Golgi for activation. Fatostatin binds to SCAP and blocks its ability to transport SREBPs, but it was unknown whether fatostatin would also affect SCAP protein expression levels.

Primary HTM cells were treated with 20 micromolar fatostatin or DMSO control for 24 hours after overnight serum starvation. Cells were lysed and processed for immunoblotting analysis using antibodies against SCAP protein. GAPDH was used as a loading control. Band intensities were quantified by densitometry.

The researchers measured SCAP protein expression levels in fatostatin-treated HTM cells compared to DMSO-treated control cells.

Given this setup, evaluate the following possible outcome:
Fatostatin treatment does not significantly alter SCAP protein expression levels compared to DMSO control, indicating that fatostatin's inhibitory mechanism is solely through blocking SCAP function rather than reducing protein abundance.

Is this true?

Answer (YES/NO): YES